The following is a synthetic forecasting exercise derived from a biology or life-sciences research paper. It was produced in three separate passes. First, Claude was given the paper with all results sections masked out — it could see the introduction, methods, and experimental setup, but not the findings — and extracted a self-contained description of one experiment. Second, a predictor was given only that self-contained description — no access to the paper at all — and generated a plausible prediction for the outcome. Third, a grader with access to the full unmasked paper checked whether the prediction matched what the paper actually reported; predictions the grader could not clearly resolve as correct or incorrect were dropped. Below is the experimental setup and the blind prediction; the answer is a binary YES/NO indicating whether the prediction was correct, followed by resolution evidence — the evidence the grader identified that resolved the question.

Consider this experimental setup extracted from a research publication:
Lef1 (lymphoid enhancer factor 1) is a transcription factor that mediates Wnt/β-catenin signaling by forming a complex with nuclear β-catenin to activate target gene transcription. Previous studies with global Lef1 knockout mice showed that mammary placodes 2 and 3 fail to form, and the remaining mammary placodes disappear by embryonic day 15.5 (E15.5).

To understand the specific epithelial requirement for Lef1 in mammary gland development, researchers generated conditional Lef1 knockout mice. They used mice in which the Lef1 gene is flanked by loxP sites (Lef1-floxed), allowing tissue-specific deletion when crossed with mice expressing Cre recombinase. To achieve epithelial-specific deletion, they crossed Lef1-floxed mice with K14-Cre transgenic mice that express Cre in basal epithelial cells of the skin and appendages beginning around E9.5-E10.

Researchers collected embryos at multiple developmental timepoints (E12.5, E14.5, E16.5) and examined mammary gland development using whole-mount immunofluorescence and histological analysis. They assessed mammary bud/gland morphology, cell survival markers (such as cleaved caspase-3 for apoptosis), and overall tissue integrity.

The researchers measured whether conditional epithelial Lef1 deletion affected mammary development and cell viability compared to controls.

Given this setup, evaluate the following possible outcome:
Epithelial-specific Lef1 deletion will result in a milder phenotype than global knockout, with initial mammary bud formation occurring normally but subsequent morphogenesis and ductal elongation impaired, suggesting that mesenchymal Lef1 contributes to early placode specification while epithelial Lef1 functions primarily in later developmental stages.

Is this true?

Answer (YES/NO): NO